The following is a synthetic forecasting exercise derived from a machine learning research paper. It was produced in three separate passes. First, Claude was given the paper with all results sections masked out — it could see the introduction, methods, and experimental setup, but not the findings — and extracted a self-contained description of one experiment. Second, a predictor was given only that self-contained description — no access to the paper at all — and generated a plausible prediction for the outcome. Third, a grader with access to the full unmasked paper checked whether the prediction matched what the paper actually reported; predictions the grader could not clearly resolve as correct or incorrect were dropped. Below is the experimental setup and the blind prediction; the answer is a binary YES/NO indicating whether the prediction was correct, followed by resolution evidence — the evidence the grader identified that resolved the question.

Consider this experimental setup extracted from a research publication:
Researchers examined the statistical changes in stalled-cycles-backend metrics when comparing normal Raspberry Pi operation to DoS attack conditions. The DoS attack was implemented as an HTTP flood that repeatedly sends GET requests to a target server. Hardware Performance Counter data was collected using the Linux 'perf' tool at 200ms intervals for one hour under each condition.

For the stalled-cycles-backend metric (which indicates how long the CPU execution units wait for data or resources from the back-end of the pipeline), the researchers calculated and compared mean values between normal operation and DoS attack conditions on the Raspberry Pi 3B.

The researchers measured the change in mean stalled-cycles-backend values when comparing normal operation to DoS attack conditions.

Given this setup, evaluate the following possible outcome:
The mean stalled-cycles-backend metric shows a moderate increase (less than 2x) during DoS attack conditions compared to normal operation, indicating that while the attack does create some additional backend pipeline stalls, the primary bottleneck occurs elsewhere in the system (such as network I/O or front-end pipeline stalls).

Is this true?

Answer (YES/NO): NO